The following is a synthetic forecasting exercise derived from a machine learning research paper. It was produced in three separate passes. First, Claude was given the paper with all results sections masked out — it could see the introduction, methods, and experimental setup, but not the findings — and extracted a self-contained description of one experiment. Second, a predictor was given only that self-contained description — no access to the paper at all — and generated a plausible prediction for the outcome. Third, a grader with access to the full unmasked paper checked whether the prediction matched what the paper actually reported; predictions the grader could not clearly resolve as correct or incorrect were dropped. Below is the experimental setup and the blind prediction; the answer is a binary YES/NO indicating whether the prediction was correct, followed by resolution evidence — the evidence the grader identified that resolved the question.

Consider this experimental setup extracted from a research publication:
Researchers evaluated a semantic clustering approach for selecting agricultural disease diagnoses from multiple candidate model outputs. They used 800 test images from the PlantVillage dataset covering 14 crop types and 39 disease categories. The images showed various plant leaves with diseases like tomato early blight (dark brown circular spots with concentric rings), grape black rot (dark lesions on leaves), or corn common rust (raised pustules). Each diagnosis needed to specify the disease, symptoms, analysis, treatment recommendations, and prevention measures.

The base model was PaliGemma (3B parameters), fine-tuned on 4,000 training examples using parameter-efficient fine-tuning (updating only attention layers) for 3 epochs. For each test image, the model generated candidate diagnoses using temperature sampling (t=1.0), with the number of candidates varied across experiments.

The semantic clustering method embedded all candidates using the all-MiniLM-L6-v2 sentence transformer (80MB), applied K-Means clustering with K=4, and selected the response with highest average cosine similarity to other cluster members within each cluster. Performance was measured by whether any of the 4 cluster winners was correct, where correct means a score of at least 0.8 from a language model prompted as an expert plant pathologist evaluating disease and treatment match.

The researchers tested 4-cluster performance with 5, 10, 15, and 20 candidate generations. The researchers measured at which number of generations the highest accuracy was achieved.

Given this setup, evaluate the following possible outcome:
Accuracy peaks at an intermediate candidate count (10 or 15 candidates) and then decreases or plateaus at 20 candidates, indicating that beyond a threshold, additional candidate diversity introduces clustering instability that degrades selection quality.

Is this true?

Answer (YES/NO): YES